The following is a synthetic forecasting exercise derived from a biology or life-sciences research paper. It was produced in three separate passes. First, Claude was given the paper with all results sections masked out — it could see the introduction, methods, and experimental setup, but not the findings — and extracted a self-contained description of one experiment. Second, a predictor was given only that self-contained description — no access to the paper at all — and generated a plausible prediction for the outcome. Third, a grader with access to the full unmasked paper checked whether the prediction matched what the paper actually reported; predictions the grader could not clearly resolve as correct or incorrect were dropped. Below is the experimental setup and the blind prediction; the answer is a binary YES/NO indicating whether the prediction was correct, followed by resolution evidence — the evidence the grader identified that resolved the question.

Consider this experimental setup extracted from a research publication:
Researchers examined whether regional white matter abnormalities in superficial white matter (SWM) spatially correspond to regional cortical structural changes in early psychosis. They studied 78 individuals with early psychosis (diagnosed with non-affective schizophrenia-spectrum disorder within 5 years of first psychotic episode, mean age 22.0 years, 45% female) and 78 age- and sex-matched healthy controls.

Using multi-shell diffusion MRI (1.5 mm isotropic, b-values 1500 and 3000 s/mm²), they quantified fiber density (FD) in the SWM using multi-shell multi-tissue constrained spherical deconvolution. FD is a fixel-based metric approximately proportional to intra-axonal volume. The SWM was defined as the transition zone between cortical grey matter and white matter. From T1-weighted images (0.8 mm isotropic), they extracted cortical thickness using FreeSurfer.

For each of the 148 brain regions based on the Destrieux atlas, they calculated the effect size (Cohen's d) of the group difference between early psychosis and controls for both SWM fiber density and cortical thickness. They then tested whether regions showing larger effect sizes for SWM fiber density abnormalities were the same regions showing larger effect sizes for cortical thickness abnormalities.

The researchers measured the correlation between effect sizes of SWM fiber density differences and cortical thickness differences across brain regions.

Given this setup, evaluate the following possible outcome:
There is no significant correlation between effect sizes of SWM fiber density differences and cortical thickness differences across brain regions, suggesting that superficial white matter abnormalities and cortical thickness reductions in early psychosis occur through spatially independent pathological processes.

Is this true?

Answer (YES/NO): NO